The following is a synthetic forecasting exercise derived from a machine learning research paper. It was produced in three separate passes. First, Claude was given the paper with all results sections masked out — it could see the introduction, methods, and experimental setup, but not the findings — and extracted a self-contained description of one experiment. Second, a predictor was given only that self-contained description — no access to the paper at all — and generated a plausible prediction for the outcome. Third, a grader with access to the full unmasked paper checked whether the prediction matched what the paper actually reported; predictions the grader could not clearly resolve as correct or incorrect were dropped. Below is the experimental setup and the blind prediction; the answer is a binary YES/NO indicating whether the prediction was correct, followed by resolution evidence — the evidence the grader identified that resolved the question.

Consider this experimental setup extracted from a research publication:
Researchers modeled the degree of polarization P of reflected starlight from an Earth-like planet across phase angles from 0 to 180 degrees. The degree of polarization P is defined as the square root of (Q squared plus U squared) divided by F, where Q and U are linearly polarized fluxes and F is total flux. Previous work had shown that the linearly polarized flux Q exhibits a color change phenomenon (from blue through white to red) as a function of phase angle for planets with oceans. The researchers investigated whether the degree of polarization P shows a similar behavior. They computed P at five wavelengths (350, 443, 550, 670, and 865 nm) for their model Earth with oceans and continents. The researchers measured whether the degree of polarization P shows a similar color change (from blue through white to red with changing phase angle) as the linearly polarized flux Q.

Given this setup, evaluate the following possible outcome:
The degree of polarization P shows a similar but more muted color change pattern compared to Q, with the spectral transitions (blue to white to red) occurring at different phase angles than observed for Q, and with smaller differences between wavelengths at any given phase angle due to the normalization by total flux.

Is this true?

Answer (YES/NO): NO